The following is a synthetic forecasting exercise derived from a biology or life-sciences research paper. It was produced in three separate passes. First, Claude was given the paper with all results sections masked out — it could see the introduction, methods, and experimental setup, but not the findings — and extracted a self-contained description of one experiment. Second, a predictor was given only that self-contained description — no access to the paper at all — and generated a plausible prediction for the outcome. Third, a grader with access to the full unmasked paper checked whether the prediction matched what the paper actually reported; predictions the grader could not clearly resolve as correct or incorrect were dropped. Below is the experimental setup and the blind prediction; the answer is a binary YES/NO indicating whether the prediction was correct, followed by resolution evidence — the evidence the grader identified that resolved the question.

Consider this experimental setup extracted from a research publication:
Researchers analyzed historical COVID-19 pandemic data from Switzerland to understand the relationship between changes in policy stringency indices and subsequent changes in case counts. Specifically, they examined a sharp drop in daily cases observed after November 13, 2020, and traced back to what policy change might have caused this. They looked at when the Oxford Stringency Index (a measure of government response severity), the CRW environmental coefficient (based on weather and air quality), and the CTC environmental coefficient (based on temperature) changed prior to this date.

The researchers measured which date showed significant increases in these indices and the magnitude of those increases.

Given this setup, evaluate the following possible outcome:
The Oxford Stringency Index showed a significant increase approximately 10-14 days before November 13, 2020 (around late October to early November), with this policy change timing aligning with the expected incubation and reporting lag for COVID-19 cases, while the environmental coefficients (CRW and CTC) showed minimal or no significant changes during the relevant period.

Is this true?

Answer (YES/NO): NO